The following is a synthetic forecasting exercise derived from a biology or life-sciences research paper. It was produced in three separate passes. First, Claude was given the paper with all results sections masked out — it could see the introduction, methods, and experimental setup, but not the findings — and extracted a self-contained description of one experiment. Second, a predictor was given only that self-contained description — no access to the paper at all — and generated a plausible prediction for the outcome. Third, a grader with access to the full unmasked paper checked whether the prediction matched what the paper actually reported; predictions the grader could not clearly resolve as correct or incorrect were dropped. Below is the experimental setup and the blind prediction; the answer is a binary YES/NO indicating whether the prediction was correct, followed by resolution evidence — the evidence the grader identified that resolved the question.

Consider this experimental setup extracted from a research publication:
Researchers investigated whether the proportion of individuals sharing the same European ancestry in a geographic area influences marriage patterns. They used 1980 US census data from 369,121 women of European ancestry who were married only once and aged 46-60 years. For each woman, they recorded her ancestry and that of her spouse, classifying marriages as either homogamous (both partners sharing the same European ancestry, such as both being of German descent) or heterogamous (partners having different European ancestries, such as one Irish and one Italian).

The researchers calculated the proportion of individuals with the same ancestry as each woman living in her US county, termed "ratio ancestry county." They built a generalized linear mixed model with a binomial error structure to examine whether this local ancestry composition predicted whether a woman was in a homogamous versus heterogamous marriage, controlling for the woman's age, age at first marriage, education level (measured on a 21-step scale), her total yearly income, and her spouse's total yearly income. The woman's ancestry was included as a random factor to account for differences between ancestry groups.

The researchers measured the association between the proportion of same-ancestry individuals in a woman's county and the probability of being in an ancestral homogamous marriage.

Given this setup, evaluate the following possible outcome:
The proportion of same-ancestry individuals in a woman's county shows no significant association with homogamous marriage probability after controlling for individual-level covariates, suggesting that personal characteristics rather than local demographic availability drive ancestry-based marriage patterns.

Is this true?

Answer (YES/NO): NO